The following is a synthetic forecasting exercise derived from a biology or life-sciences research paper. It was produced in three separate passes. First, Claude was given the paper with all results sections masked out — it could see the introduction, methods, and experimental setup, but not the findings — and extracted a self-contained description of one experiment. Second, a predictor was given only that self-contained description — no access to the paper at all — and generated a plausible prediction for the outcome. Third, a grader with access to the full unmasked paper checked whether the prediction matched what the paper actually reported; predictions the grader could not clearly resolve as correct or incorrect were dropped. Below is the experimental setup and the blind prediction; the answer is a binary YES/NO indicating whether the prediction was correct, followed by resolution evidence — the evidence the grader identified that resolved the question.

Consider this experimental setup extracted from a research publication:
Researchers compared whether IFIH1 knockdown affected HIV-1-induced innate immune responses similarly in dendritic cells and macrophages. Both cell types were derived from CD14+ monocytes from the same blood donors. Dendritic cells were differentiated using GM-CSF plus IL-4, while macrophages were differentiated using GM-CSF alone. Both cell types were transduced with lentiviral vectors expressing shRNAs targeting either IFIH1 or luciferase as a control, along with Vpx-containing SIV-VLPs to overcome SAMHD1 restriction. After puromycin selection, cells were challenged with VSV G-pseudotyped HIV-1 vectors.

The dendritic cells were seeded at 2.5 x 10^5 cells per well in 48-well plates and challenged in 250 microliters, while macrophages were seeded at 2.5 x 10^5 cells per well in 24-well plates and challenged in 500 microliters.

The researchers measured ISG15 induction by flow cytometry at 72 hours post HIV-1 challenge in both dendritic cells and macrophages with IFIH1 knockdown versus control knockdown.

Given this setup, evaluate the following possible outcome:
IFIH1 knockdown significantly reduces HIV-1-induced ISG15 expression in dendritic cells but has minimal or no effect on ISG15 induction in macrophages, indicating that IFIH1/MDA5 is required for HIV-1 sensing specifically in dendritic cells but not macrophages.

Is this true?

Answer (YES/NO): NO